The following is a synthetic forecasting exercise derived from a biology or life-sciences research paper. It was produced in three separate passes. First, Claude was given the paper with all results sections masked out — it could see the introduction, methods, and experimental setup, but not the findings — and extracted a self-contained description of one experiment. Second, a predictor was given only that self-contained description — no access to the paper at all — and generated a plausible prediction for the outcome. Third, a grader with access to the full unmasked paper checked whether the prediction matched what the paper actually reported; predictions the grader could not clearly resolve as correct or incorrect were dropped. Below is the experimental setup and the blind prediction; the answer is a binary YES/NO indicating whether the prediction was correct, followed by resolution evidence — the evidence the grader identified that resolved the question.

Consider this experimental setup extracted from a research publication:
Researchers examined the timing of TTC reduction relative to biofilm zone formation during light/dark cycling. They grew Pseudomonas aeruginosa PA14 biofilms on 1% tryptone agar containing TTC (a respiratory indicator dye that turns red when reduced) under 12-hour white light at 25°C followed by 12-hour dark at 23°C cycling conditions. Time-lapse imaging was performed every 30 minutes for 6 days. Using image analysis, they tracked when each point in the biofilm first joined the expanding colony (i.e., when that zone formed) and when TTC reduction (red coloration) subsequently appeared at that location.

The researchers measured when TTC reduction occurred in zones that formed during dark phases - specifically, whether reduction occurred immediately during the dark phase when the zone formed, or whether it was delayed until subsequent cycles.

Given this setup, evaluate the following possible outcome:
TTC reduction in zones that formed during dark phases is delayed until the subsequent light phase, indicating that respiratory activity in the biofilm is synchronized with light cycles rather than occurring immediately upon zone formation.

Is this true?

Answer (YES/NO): NO